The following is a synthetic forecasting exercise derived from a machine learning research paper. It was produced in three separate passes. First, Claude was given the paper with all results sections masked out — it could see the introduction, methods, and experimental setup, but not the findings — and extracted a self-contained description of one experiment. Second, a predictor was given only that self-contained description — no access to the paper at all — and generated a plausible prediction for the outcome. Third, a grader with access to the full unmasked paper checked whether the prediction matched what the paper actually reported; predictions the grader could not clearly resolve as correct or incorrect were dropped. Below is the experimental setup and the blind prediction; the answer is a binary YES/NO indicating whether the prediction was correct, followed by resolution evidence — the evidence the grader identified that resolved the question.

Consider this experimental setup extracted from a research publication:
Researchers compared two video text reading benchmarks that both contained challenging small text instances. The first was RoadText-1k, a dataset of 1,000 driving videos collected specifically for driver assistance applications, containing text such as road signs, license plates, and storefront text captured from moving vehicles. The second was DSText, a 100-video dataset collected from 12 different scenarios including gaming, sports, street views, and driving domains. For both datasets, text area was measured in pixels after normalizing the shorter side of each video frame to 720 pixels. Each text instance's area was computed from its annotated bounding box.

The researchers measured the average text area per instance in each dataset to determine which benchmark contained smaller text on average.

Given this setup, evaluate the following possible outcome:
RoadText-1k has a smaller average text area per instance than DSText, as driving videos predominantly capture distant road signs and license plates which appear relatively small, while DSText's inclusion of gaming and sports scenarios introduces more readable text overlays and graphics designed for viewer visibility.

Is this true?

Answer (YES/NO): NO